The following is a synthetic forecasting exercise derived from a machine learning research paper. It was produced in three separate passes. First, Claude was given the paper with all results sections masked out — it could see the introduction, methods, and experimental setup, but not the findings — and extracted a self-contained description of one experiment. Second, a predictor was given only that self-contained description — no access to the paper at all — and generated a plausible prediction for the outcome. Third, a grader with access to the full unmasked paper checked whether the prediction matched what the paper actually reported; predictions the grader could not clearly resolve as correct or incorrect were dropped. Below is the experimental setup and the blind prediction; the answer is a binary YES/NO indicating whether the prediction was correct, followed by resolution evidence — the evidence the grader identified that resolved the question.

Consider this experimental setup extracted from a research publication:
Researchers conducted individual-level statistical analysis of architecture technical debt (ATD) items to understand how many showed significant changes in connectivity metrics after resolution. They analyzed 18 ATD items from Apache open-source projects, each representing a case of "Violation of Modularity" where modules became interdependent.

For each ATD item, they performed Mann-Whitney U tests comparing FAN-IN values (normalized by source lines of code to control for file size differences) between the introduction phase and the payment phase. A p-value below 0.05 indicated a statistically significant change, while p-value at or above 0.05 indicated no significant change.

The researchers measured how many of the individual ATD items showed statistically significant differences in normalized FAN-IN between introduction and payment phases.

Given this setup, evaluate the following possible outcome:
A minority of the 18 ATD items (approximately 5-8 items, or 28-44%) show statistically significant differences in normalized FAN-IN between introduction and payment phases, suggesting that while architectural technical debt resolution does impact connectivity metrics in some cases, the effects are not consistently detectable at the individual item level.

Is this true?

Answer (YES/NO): NO